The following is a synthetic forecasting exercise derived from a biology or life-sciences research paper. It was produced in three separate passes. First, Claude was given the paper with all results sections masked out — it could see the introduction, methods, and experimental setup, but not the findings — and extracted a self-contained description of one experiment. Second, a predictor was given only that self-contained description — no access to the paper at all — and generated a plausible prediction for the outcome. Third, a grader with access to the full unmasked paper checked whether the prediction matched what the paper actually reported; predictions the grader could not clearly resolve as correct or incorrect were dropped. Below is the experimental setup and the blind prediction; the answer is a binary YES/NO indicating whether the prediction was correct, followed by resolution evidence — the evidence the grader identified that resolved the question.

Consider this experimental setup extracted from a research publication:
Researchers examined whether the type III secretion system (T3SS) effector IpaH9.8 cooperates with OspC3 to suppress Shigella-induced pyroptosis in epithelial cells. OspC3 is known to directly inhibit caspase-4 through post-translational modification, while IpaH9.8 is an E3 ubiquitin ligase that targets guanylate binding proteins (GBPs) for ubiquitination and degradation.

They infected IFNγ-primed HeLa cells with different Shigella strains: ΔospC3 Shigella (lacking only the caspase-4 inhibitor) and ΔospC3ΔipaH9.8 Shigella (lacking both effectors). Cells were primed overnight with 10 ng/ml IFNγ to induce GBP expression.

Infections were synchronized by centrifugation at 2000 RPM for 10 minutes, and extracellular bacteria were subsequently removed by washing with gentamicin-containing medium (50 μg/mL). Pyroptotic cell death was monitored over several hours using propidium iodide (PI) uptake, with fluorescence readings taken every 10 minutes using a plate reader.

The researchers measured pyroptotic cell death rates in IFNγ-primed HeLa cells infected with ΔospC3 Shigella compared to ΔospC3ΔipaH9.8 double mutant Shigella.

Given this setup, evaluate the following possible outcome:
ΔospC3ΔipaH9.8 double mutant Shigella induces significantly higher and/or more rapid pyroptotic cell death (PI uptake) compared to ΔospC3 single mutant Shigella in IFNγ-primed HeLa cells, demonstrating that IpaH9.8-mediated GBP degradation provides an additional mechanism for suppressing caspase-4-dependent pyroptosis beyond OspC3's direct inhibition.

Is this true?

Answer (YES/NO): YES